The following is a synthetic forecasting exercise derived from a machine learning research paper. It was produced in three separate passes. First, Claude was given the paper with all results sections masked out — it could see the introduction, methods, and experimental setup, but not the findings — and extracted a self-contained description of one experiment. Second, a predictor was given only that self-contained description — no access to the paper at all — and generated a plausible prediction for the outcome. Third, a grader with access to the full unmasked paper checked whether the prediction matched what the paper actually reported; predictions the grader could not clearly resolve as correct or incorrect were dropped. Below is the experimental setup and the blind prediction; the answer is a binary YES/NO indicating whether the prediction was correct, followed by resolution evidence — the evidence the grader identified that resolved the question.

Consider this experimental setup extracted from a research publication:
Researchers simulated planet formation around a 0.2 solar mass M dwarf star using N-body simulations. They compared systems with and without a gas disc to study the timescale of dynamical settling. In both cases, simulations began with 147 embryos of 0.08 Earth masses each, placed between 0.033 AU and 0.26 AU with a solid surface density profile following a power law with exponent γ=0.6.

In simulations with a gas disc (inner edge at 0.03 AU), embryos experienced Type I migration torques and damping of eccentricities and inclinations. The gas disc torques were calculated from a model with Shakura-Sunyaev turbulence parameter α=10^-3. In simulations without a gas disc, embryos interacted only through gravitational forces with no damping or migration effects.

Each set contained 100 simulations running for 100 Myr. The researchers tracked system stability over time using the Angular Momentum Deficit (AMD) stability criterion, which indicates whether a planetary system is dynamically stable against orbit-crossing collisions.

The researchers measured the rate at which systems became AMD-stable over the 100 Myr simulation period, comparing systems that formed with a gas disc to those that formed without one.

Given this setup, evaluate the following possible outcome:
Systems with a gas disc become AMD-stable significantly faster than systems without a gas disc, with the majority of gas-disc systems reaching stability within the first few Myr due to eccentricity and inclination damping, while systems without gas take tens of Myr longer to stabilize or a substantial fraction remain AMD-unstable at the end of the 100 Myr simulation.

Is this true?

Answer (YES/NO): YES